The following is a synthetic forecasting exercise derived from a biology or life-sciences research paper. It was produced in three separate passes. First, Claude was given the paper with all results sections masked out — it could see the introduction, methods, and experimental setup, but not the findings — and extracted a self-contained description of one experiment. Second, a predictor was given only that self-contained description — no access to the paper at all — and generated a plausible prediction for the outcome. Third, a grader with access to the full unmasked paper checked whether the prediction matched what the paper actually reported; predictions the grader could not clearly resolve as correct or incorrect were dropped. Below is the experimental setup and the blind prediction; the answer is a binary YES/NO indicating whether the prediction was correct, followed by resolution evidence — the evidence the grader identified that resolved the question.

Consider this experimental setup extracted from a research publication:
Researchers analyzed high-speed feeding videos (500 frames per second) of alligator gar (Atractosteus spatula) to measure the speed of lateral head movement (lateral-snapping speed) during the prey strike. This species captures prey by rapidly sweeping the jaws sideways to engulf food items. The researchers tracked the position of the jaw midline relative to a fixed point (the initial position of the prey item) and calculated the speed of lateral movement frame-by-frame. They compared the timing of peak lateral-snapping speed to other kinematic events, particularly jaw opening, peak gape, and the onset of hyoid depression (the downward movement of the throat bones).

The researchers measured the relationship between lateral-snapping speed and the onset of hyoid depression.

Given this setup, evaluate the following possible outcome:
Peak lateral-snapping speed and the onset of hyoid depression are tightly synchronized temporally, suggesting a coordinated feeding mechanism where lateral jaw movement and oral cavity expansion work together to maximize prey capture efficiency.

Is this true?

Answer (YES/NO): NO